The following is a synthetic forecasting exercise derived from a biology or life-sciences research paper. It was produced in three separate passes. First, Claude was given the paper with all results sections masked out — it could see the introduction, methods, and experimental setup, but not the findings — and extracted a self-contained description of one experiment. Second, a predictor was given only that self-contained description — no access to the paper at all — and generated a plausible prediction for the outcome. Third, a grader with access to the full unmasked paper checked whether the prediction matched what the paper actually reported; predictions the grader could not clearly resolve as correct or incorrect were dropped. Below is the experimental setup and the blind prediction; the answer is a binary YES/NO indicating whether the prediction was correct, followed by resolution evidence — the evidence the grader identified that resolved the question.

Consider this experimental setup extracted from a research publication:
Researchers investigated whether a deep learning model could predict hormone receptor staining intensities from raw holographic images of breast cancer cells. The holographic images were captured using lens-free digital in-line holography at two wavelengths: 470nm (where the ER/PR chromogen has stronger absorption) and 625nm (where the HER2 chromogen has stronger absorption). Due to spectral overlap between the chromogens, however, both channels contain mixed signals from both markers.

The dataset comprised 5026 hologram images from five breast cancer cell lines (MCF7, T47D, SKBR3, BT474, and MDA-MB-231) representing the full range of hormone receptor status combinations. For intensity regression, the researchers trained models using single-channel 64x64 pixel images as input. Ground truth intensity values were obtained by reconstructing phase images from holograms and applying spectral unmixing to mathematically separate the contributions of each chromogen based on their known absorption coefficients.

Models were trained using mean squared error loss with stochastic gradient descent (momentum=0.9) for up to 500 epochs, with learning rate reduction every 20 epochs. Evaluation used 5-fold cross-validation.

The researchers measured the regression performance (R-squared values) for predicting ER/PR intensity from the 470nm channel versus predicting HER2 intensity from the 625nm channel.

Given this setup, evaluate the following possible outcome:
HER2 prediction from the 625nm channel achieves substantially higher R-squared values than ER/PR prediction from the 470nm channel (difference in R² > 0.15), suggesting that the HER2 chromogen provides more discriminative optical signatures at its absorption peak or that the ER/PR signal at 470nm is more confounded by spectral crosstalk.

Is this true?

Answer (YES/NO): NO